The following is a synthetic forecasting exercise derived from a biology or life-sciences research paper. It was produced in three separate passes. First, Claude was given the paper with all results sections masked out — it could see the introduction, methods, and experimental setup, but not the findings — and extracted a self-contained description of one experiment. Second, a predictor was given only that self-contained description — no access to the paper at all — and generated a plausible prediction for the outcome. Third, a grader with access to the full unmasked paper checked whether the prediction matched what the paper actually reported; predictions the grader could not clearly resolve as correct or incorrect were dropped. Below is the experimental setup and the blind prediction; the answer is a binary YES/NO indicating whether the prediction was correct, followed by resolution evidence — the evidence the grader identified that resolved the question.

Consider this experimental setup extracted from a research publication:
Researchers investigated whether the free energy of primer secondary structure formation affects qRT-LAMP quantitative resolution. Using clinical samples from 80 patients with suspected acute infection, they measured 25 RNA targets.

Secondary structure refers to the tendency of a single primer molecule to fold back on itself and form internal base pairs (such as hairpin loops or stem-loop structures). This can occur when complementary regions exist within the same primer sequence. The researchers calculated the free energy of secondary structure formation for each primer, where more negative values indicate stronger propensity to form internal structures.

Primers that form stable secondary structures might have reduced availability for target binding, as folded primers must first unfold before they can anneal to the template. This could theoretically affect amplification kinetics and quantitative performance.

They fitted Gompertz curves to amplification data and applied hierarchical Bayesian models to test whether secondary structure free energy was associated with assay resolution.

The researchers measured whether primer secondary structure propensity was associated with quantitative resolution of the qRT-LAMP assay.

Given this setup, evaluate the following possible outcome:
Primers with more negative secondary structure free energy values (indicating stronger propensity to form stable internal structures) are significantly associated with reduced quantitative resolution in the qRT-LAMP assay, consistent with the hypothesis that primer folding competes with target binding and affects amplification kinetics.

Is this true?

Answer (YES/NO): NO